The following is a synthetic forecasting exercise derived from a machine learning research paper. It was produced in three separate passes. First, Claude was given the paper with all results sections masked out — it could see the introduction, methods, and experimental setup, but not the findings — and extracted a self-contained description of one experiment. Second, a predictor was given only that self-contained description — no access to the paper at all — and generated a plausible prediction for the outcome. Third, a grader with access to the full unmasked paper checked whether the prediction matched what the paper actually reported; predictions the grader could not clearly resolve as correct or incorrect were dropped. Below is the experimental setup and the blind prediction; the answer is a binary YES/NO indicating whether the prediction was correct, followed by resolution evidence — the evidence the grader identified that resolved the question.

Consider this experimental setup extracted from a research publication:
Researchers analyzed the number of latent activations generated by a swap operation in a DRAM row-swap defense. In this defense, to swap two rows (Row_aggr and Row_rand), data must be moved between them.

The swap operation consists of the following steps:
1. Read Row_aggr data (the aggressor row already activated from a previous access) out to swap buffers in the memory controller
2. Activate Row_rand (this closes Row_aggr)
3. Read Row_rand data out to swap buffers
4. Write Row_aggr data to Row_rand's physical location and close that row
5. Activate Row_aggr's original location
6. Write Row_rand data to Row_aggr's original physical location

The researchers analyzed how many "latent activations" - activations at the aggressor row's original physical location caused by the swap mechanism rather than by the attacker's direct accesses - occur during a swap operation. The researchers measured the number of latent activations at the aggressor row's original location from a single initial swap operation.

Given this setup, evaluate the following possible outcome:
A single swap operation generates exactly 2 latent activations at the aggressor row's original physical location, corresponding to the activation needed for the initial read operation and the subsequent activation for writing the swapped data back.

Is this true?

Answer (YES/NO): NO